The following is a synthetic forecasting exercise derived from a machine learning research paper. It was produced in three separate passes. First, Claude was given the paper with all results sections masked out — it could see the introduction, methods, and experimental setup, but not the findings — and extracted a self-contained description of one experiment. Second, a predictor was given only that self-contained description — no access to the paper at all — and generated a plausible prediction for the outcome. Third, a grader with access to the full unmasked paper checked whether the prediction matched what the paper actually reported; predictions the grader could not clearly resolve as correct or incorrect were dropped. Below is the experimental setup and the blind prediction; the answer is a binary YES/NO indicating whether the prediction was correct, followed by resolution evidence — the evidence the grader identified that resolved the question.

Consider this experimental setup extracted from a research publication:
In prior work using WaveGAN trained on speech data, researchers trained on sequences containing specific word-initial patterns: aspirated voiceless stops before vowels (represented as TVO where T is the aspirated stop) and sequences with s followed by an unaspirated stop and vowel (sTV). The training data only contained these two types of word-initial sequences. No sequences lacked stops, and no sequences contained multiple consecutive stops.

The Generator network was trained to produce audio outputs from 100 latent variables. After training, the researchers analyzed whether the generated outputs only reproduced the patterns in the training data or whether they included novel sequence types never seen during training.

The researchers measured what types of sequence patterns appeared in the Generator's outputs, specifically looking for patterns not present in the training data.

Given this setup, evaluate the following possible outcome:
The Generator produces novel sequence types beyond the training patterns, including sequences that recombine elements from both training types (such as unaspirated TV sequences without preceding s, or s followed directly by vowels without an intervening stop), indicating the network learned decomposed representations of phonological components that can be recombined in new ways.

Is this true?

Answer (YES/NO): YES